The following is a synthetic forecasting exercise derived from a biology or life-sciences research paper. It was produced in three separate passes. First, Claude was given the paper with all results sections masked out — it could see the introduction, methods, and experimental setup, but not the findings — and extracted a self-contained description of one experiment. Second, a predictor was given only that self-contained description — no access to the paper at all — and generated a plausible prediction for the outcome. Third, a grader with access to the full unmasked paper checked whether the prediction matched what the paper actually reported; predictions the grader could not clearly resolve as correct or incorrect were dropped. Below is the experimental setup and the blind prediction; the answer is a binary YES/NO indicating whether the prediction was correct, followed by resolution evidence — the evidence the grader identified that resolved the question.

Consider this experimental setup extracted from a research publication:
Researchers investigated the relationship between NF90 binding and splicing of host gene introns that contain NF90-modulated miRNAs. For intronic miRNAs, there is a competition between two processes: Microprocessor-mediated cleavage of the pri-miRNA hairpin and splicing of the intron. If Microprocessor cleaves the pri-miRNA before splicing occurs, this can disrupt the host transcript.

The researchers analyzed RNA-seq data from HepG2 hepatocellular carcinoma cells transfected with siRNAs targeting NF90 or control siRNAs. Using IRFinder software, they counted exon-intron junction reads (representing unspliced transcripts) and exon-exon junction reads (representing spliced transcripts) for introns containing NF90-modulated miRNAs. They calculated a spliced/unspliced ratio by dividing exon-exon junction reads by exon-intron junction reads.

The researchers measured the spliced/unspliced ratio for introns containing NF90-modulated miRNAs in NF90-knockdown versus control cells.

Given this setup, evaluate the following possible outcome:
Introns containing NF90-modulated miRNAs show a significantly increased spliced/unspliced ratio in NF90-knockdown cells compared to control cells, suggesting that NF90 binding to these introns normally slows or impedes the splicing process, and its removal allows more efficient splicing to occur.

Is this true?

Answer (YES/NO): NO